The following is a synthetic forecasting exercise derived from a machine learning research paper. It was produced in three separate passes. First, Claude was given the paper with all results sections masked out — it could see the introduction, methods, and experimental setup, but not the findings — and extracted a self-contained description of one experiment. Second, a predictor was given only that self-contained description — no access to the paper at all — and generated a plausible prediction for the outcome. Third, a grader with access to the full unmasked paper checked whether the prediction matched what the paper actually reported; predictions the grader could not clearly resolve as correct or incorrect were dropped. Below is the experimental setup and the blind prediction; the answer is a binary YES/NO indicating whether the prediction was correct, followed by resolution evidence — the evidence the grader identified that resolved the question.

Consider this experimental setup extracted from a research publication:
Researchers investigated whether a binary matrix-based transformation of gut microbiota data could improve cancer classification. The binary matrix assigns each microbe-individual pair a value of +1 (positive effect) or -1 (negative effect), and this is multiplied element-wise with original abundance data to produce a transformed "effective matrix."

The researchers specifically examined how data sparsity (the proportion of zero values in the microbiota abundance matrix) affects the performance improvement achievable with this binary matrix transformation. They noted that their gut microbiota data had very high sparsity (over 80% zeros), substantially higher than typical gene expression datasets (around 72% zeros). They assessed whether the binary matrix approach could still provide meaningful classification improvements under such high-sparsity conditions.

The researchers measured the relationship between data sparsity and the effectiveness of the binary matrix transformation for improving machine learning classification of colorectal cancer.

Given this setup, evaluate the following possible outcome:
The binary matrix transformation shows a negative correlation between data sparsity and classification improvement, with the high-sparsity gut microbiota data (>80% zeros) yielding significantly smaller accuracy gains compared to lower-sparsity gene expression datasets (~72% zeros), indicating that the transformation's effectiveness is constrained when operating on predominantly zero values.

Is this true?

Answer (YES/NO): YES